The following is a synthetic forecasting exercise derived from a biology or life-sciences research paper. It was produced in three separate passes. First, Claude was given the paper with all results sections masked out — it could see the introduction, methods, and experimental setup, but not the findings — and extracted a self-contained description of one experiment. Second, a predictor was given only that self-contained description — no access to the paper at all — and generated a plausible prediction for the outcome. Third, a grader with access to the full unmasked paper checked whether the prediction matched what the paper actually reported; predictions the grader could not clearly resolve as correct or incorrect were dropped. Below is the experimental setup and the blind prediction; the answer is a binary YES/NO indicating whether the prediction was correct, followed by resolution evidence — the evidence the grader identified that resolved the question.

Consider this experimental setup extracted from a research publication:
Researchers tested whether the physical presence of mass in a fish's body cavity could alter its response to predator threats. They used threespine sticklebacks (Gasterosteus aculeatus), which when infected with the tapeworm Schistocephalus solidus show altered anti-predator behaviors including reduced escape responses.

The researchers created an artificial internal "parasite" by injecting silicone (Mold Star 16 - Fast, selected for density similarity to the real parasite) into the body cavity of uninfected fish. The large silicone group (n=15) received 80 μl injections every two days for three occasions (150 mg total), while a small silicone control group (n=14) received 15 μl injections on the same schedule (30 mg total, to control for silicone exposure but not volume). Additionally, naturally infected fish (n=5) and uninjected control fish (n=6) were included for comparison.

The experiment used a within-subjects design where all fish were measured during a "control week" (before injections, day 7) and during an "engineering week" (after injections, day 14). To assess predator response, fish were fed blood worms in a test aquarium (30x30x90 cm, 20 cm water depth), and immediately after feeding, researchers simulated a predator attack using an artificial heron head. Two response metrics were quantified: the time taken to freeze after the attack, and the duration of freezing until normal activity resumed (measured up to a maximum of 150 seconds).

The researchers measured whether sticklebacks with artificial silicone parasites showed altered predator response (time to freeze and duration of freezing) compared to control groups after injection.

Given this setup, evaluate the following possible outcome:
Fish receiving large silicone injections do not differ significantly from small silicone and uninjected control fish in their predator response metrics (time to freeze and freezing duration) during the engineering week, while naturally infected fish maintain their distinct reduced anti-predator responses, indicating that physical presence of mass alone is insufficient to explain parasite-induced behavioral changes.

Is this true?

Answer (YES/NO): YES